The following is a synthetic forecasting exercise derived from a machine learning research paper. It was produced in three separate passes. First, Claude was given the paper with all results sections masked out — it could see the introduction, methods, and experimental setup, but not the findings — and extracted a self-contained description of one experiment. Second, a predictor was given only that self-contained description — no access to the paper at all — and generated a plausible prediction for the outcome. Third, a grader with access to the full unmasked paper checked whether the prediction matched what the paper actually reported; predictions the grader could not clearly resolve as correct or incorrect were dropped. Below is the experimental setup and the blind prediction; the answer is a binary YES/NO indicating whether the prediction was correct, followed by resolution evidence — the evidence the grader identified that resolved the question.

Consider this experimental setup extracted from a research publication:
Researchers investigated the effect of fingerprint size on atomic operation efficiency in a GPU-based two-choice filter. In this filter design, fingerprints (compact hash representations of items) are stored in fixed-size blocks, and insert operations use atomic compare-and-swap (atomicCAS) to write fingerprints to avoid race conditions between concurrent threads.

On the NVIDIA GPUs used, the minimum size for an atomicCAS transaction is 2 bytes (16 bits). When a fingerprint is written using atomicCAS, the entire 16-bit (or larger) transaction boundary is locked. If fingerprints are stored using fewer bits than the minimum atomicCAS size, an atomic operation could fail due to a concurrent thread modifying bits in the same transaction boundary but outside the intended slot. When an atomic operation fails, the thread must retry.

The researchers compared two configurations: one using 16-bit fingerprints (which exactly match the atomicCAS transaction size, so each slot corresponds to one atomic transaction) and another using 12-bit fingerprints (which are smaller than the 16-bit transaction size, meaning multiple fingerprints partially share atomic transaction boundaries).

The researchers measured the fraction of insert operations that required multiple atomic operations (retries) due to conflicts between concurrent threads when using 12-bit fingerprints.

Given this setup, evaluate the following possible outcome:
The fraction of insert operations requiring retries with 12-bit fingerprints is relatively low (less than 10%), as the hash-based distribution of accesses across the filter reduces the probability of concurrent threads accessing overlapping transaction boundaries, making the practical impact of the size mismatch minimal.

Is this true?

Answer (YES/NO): NO